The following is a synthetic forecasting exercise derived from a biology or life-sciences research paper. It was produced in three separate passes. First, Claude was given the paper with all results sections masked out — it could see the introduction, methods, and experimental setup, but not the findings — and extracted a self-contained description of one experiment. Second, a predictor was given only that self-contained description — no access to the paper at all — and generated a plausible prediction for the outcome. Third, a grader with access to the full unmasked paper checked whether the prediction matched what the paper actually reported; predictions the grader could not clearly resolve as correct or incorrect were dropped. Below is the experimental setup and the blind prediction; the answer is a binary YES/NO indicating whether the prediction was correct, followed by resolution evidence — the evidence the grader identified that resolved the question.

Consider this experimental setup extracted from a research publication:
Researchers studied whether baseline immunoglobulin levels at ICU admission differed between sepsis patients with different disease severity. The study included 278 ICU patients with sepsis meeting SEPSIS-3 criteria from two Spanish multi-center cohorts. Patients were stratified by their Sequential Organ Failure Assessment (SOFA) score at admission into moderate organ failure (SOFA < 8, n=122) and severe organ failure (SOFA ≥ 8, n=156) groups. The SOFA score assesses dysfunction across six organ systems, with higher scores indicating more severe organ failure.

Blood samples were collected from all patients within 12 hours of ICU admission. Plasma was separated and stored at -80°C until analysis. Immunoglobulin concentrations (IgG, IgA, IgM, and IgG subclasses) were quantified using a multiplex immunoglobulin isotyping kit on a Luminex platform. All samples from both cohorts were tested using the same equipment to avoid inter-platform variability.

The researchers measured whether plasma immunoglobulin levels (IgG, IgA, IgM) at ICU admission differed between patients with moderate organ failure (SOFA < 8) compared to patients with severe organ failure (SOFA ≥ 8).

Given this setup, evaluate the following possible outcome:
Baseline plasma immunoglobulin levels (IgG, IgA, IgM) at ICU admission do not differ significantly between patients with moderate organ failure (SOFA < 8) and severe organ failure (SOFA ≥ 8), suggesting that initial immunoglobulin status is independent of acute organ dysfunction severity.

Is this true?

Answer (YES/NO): YES